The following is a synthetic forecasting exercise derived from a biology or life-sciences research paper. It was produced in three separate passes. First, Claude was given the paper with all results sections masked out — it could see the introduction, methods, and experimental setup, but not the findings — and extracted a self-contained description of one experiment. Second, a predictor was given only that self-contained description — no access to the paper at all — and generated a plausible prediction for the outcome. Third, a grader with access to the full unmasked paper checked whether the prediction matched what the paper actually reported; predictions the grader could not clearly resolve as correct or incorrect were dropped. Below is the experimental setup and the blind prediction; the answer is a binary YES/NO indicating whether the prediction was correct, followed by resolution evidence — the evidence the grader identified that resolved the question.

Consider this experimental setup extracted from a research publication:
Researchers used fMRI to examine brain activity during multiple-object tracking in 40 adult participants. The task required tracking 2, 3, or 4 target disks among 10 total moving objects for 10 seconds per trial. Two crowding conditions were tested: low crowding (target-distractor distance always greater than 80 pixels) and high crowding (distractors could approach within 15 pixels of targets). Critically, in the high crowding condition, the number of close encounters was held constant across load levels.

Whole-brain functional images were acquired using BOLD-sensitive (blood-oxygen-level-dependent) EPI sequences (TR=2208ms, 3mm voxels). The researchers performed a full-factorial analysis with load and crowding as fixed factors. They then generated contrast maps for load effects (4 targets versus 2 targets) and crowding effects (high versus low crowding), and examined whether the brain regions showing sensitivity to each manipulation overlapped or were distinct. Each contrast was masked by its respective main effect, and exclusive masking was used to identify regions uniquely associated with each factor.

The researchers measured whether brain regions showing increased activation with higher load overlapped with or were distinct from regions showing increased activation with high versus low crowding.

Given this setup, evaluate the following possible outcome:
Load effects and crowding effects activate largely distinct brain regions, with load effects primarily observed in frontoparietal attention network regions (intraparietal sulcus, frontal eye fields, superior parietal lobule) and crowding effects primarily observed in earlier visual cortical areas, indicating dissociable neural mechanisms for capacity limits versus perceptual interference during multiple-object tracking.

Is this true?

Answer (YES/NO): NO